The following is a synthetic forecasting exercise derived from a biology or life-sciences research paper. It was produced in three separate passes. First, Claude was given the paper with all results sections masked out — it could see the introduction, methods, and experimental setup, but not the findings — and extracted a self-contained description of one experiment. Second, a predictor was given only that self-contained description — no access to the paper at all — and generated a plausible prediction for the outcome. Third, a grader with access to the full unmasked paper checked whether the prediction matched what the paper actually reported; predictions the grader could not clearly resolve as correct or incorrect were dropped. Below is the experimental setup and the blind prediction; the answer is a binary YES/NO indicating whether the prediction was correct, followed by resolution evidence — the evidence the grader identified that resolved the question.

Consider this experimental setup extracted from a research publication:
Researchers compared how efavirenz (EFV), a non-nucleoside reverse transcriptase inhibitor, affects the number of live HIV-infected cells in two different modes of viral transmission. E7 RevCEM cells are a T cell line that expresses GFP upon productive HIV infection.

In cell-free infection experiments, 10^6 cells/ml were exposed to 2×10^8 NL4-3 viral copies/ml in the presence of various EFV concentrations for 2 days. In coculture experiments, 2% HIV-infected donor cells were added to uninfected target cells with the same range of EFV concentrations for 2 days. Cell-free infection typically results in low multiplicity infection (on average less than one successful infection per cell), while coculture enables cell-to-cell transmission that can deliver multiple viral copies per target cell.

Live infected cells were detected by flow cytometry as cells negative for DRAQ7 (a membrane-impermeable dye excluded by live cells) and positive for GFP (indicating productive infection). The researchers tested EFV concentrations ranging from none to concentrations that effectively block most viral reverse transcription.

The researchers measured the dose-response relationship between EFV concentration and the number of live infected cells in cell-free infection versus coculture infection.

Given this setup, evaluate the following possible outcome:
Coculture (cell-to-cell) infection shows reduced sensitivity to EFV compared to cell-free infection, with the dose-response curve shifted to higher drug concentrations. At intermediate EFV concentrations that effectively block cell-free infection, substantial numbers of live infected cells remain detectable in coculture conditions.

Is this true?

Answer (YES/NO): NO